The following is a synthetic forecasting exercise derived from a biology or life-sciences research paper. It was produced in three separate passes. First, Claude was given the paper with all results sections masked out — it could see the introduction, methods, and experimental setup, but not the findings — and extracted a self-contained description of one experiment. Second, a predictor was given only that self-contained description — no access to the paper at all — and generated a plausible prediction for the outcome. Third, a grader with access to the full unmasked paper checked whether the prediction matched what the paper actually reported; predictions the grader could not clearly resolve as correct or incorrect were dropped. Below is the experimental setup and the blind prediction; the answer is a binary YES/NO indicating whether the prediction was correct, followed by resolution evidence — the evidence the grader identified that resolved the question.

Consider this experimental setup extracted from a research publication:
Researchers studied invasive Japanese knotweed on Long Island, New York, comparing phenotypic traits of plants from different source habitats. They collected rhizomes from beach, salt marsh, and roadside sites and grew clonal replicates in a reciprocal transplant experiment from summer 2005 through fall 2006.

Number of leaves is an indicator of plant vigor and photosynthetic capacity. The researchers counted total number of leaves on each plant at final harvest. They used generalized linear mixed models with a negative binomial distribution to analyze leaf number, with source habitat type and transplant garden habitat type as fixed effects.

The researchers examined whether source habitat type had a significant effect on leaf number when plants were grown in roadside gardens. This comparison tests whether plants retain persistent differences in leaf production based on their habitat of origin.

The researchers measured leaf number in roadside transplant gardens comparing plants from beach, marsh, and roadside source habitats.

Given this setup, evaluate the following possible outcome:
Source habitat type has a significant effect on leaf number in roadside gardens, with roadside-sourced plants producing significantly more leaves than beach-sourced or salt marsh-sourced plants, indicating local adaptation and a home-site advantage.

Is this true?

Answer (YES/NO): NO